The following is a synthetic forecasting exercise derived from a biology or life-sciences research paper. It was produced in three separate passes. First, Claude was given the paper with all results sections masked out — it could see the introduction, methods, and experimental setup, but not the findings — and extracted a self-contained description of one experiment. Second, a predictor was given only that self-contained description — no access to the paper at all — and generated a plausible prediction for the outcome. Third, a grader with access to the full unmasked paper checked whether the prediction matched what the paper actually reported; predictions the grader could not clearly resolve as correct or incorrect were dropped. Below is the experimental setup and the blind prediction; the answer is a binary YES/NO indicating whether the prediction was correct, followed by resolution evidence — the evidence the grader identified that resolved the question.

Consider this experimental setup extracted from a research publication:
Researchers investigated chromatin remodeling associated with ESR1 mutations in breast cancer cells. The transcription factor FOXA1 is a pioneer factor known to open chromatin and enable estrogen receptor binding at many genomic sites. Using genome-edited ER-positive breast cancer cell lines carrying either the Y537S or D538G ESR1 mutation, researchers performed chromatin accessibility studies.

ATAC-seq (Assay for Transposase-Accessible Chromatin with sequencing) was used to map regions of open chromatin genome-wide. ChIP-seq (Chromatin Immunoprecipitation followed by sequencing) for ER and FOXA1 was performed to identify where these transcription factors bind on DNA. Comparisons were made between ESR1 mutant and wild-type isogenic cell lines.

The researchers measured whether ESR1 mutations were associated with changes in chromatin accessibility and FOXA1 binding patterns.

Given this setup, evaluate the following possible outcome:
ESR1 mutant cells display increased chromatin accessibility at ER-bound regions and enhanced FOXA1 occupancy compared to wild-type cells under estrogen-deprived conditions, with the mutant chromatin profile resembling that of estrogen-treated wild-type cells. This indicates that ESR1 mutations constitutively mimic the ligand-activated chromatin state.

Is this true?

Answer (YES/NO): NO